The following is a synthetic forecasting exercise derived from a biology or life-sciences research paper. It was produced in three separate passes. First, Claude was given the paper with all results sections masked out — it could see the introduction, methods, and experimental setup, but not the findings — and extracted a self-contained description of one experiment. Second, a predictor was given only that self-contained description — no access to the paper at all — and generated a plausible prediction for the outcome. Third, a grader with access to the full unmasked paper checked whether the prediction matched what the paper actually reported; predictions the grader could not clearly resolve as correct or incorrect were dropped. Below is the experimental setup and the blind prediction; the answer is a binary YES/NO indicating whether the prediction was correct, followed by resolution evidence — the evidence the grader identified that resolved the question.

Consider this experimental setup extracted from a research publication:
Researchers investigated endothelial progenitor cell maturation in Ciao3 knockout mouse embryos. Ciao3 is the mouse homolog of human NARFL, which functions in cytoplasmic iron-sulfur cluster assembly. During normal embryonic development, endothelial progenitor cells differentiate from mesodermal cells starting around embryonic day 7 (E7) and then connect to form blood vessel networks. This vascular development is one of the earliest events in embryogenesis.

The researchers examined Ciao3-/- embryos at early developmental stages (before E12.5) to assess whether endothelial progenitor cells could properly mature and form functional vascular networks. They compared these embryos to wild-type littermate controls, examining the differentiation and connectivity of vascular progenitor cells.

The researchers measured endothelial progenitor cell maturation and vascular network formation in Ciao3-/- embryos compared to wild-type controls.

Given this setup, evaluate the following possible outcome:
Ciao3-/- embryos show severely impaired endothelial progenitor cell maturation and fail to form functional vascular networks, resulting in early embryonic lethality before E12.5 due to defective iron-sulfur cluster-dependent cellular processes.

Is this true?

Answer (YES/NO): NO